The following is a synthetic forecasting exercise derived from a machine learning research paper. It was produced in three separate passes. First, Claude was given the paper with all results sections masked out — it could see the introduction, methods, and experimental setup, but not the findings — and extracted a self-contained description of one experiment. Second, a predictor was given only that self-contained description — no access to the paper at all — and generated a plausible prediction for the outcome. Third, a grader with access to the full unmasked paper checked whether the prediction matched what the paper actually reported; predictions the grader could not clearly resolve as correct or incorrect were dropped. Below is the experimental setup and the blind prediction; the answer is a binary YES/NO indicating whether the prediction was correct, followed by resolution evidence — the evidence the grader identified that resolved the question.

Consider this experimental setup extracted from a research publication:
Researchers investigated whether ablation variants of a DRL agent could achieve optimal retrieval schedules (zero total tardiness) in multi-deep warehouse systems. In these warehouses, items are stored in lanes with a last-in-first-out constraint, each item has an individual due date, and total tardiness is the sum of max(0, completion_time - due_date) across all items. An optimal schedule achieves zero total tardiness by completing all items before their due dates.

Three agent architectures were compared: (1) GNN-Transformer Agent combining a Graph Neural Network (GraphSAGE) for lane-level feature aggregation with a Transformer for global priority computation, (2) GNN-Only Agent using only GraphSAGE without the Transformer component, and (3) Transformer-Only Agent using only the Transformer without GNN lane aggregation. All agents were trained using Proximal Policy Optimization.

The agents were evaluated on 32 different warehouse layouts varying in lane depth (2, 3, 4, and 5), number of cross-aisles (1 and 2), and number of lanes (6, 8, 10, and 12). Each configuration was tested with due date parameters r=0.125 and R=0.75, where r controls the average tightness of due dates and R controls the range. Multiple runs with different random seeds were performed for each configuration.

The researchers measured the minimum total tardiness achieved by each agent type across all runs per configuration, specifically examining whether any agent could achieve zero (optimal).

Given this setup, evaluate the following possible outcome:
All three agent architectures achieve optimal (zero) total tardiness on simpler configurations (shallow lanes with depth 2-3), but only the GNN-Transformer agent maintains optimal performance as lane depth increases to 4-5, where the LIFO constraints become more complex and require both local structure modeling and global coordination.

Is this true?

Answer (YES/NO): NO